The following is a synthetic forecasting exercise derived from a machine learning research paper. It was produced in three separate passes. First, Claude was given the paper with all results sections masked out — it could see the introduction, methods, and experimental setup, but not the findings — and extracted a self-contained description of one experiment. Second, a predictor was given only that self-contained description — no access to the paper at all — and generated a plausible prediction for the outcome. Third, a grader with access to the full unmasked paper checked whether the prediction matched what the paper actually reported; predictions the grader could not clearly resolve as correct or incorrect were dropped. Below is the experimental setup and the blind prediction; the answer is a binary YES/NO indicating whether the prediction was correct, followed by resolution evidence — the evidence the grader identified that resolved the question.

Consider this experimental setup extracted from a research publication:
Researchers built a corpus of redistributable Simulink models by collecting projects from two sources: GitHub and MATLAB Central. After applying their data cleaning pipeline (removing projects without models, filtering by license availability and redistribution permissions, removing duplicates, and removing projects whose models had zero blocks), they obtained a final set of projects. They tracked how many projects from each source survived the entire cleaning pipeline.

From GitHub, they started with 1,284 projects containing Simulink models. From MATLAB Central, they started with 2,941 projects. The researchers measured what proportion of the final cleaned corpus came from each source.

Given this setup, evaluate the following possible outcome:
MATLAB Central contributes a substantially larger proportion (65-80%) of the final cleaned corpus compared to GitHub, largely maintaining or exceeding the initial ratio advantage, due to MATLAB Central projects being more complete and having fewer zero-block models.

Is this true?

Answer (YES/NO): NO